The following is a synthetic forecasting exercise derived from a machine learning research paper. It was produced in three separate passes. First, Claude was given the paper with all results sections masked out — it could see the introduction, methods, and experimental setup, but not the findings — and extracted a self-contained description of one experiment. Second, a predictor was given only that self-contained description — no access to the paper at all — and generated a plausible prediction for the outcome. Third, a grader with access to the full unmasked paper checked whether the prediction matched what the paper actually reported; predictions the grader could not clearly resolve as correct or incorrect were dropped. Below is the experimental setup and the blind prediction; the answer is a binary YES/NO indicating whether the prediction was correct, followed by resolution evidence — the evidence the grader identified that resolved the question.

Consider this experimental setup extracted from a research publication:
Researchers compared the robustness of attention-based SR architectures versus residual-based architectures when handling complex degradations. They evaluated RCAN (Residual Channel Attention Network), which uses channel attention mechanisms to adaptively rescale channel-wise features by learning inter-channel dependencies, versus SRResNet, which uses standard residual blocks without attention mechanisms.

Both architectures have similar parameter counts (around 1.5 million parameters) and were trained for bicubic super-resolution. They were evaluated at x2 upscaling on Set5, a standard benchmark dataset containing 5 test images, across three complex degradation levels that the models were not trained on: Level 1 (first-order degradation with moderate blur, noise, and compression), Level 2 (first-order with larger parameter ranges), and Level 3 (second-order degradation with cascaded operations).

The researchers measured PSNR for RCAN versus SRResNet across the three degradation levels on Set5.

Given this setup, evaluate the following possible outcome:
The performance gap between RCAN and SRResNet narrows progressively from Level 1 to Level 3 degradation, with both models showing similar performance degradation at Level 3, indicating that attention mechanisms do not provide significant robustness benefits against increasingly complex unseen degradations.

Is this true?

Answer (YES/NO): YES